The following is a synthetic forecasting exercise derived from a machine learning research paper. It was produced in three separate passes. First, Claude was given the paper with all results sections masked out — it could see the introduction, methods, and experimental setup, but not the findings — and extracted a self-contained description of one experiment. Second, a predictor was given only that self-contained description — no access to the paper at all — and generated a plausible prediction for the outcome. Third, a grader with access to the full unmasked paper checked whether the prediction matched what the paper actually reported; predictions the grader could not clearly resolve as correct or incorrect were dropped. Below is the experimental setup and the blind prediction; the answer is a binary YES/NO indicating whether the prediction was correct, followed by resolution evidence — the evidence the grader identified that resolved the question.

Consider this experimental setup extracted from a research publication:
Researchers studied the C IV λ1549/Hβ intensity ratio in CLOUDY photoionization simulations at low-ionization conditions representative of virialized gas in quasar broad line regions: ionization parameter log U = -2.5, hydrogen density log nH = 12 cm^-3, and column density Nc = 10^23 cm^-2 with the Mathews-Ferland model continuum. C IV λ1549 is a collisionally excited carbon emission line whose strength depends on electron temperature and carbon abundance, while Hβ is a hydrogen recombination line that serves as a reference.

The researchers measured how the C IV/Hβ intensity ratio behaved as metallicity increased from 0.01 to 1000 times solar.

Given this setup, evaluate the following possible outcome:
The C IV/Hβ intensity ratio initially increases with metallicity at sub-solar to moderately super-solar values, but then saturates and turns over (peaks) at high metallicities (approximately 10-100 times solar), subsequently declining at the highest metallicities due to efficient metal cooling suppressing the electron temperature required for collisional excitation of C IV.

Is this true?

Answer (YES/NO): NO